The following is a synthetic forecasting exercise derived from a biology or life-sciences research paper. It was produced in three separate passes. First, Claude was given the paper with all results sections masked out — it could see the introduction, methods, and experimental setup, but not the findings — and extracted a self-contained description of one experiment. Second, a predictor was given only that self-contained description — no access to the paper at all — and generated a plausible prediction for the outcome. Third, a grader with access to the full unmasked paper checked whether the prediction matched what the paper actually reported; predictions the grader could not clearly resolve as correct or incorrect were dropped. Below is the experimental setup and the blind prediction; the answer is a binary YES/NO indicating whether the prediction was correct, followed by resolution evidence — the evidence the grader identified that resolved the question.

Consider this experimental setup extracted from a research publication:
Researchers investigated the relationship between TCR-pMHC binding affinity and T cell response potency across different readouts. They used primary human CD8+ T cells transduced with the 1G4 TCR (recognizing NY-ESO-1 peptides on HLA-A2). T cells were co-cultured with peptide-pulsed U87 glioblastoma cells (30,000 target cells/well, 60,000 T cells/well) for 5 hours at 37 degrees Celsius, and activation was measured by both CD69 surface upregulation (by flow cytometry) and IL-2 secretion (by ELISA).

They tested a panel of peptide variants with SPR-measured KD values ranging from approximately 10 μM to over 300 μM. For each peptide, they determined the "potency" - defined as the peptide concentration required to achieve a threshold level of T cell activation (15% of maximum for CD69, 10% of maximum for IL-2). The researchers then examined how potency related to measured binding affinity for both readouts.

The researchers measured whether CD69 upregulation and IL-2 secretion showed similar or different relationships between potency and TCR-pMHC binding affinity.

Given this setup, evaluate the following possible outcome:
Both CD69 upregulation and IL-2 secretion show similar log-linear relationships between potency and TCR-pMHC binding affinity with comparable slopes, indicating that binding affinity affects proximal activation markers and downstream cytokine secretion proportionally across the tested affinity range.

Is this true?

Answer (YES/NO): YES